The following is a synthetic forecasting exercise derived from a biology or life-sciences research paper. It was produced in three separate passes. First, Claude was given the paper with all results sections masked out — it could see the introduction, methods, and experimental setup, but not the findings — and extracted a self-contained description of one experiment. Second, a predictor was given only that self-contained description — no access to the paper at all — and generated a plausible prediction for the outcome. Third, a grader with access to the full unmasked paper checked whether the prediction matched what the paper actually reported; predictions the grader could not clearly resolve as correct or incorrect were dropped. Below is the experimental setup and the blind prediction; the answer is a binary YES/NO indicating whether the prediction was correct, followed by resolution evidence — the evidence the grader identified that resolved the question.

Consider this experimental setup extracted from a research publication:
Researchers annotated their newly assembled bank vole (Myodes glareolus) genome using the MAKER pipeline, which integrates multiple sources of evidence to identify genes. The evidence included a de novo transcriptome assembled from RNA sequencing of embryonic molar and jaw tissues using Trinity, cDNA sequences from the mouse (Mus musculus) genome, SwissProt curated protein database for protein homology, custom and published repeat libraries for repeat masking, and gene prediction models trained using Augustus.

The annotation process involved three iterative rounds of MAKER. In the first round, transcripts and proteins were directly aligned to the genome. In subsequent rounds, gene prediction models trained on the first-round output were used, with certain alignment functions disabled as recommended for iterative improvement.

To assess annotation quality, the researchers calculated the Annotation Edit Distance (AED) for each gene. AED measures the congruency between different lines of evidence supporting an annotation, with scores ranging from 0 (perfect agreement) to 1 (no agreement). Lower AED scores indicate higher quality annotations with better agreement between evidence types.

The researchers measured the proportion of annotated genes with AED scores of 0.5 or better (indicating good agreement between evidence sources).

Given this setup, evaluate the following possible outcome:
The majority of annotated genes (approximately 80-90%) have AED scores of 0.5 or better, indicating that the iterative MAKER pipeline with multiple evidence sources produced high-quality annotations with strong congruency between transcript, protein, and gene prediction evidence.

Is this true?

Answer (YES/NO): NO